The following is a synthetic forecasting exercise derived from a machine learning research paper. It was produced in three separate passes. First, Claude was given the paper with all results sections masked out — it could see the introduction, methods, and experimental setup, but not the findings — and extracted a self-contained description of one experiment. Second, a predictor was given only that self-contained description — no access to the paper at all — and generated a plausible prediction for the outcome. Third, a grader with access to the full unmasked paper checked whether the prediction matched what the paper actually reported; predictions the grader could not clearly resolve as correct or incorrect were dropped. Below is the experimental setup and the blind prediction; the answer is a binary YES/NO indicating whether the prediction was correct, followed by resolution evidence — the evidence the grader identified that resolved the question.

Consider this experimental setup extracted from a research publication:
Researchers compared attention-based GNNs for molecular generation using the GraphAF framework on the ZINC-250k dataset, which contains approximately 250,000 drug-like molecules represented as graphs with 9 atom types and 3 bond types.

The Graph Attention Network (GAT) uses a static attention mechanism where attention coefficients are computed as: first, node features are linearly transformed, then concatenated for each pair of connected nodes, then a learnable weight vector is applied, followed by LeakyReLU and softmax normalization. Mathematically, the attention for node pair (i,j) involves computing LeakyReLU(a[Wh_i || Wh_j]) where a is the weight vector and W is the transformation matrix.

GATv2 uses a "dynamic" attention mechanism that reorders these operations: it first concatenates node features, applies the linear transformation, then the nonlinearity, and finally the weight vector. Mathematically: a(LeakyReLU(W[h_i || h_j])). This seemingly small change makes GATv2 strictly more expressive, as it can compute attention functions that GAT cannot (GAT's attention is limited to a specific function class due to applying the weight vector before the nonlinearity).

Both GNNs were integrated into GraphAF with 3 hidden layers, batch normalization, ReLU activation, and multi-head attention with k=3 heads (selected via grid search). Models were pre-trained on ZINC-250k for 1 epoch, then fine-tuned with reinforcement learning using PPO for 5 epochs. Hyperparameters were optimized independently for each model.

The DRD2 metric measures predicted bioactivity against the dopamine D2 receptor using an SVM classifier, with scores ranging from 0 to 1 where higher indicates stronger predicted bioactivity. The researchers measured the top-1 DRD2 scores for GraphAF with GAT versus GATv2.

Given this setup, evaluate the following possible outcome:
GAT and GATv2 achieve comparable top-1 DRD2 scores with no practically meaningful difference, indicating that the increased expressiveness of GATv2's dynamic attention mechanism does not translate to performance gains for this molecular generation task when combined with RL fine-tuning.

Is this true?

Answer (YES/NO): NO